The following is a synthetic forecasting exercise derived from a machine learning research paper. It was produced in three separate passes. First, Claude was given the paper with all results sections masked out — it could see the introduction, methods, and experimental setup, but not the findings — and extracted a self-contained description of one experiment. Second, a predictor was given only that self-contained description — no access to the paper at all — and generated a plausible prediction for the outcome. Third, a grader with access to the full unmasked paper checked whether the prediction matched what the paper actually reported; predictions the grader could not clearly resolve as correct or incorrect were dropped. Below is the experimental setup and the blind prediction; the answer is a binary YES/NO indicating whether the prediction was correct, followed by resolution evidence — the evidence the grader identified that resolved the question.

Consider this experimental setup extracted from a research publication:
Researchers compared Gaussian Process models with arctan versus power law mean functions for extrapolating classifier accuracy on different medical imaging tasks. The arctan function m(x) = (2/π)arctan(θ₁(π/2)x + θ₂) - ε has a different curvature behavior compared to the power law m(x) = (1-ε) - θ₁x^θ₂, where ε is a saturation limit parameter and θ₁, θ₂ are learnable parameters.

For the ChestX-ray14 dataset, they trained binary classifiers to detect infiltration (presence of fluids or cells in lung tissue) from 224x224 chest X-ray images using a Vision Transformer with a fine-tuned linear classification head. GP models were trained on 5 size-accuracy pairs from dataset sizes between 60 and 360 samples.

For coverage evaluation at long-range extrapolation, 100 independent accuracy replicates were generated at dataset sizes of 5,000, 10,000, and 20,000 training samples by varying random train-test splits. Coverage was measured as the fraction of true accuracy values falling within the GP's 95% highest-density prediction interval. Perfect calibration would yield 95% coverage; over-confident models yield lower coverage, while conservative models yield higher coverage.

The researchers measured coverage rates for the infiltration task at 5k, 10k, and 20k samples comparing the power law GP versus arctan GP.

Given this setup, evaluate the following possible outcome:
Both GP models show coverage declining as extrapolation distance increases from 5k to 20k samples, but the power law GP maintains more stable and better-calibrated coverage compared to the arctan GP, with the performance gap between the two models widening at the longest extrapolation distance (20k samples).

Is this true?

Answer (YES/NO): NO